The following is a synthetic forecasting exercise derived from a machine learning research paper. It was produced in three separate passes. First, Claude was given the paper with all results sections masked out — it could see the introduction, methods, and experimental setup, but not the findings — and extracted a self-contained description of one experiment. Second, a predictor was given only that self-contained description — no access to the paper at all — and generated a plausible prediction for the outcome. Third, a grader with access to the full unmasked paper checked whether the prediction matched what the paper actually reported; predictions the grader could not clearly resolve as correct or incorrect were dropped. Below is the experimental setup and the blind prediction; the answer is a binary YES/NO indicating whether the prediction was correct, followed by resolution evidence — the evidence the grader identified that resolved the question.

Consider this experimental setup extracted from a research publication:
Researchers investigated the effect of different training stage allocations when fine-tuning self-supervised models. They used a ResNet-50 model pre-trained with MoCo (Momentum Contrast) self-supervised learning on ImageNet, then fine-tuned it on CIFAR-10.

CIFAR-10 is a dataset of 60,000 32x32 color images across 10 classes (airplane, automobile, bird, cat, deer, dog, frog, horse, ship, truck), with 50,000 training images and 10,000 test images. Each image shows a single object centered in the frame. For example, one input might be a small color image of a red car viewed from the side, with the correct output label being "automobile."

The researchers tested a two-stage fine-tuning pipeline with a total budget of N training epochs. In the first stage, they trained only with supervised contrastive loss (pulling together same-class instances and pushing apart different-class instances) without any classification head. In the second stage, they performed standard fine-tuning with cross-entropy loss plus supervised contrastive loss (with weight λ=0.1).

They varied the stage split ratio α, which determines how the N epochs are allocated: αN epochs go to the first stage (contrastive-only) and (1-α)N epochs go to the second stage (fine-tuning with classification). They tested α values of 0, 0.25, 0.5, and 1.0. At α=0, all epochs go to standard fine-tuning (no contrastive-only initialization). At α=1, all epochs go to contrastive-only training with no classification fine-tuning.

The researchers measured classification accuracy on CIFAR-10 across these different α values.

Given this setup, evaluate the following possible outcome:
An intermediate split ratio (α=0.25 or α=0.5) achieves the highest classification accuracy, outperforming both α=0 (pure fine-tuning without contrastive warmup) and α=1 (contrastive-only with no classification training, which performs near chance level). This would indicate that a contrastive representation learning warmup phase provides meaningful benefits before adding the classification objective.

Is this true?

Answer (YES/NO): NO